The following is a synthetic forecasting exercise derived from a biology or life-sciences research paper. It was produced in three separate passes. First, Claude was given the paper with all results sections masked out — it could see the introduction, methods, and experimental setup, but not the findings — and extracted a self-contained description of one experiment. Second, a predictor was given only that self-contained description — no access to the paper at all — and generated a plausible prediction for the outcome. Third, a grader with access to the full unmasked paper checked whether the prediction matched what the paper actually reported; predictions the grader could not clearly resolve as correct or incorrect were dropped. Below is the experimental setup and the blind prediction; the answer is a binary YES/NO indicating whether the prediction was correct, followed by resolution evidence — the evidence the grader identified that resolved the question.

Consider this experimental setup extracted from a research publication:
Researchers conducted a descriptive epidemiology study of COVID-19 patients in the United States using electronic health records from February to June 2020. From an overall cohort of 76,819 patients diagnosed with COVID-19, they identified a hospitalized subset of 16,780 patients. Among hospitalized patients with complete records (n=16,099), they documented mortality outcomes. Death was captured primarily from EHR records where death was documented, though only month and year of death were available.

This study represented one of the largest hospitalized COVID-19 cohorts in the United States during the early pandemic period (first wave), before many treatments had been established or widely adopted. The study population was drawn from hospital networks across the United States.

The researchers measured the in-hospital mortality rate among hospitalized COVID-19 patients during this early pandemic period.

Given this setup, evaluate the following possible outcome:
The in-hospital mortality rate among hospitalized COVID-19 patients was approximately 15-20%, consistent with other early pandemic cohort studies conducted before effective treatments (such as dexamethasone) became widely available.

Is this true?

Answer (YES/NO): YES